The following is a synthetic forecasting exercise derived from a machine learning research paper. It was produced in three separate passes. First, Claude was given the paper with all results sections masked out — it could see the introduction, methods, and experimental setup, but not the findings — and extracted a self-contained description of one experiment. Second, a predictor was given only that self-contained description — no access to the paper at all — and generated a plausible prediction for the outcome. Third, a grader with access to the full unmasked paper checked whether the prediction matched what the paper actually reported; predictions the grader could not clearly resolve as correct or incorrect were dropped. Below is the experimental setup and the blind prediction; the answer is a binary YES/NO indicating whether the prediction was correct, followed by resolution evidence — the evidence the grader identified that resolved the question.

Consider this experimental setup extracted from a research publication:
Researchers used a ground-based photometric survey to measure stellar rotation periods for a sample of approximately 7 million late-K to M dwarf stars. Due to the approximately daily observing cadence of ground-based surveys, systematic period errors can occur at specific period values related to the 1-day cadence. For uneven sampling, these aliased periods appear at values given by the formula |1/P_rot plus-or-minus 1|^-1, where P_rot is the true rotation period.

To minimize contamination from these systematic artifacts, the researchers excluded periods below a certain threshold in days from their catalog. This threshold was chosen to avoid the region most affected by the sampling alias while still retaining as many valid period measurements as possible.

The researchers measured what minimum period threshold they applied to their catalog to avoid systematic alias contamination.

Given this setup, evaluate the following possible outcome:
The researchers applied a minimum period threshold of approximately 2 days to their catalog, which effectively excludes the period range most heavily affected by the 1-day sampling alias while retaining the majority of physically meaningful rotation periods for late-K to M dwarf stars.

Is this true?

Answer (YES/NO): NO